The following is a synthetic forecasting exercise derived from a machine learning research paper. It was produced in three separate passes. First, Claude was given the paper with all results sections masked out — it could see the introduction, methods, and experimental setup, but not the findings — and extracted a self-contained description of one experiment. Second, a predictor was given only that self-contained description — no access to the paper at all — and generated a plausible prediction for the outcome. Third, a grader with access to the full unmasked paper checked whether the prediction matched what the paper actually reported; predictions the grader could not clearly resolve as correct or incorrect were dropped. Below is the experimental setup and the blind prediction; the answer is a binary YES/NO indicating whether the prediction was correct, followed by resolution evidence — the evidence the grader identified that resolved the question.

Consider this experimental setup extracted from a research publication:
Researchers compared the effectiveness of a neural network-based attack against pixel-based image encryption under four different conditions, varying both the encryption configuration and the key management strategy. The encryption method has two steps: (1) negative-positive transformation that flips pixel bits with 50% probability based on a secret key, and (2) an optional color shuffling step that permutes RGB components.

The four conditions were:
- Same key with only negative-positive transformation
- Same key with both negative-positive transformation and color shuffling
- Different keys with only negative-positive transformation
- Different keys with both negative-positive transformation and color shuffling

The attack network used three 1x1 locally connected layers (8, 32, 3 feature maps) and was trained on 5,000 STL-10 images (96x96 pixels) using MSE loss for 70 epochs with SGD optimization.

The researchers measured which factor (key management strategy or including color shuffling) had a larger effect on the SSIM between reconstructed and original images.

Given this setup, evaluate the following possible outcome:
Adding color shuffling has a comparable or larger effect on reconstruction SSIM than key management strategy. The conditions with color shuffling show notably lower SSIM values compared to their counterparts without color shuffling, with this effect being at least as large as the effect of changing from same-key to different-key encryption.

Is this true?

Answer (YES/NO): NO